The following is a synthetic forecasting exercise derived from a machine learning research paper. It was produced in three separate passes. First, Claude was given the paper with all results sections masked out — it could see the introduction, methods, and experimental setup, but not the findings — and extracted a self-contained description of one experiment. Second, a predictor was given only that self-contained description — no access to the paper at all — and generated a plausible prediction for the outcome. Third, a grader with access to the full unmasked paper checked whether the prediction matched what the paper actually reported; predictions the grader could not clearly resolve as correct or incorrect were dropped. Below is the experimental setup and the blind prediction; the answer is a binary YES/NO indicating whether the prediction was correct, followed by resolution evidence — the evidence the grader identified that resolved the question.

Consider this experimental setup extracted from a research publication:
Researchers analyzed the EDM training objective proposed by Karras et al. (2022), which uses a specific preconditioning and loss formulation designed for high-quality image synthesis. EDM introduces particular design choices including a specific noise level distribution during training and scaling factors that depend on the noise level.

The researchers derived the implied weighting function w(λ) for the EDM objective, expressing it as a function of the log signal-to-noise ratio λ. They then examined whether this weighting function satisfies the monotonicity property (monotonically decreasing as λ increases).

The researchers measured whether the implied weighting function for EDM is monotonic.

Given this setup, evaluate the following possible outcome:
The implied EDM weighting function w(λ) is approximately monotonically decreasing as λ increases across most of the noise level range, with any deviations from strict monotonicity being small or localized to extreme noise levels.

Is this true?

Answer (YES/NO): NO